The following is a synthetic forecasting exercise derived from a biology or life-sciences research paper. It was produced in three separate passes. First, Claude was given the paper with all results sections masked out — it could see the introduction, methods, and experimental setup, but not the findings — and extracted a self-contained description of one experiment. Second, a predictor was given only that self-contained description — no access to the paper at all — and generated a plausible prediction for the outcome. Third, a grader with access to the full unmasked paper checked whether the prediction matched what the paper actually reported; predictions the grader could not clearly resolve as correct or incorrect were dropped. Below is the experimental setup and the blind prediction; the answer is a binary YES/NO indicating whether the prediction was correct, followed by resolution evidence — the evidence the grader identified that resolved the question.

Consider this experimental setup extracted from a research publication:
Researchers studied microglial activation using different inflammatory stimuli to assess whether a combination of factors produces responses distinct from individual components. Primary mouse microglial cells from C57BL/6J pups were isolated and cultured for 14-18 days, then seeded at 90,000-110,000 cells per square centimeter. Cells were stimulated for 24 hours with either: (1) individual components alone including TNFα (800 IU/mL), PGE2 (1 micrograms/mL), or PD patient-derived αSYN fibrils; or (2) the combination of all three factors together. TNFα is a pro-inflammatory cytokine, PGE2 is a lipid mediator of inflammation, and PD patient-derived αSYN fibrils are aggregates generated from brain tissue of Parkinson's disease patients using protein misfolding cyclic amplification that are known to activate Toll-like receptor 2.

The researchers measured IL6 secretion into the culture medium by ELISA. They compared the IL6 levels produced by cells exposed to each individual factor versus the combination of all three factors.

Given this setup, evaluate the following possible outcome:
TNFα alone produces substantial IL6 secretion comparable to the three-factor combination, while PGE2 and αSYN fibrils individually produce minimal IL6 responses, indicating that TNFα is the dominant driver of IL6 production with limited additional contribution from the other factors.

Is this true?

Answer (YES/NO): NO